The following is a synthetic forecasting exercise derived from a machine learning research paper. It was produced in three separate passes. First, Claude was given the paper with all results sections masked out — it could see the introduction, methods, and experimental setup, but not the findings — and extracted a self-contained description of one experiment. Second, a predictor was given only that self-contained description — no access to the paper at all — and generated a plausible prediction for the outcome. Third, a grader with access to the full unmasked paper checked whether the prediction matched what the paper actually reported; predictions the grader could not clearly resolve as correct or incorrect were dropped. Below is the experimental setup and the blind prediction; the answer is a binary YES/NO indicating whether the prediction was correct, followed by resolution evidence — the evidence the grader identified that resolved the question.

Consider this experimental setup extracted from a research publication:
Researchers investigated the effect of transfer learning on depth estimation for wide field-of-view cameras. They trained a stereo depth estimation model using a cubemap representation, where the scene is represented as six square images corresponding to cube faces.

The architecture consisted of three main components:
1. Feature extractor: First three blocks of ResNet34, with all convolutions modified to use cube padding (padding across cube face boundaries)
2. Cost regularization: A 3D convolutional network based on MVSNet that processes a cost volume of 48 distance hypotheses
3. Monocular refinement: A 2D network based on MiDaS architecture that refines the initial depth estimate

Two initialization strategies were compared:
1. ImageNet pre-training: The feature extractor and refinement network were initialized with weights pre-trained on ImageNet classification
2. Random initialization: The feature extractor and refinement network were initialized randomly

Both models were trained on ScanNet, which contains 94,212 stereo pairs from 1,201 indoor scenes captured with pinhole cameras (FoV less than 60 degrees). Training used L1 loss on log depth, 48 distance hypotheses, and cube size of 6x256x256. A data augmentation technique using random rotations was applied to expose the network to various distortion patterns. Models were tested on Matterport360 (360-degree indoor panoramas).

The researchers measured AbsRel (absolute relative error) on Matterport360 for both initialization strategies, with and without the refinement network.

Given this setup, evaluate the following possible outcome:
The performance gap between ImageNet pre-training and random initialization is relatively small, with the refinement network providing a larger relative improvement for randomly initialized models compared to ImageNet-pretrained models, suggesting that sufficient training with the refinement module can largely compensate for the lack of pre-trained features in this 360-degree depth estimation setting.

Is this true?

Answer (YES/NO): NO